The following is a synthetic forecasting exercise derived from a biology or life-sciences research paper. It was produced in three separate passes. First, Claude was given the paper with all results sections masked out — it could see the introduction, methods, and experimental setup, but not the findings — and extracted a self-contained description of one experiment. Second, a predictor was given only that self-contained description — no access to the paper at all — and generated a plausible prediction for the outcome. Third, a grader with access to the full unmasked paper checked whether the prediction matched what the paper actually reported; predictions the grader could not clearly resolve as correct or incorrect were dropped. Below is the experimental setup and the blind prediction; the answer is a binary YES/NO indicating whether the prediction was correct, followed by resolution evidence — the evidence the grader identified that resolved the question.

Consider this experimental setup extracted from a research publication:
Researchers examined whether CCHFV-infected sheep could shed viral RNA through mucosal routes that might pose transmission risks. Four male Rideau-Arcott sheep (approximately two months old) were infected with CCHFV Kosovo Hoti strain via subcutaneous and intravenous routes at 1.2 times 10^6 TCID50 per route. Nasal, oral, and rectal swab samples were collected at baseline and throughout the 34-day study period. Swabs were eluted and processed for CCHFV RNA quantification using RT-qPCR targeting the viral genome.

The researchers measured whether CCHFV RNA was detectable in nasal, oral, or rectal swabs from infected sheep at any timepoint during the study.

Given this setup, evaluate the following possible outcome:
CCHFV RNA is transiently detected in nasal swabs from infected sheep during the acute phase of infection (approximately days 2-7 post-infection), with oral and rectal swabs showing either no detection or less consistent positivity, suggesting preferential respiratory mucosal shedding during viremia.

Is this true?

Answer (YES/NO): NO